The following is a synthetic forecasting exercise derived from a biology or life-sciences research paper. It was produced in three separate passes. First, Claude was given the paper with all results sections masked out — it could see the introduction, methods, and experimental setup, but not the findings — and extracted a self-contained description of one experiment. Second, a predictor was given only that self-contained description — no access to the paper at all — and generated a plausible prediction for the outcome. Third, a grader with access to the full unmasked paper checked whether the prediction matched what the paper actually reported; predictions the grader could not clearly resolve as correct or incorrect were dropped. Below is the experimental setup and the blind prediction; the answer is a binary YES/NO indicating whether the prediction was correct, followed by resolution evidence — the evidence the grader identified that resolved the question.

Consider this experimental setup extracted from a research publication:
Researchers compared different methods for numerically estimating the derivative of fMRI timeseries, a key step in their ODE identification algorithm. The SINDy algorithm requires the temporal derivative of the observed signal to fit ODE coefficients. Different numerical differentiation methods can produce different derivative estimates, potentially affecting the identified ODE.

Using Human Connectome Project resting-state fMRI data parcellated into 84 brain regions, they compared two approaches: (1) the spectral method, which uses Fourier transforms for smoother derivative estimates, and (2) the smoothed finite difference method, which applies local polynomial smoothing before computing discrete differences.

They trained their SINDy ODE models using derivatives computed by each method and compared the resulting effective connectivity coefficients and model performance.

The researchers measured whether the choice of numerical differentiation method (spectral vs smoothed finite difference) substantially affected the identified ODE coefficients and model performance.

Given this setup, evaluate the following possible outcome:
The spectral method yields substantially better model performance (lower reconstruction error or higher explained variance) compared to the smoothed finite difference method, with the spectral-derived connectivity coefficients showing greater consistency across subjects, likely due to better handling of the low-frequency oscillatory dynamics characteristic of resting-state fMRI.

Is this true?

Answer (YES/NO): NO